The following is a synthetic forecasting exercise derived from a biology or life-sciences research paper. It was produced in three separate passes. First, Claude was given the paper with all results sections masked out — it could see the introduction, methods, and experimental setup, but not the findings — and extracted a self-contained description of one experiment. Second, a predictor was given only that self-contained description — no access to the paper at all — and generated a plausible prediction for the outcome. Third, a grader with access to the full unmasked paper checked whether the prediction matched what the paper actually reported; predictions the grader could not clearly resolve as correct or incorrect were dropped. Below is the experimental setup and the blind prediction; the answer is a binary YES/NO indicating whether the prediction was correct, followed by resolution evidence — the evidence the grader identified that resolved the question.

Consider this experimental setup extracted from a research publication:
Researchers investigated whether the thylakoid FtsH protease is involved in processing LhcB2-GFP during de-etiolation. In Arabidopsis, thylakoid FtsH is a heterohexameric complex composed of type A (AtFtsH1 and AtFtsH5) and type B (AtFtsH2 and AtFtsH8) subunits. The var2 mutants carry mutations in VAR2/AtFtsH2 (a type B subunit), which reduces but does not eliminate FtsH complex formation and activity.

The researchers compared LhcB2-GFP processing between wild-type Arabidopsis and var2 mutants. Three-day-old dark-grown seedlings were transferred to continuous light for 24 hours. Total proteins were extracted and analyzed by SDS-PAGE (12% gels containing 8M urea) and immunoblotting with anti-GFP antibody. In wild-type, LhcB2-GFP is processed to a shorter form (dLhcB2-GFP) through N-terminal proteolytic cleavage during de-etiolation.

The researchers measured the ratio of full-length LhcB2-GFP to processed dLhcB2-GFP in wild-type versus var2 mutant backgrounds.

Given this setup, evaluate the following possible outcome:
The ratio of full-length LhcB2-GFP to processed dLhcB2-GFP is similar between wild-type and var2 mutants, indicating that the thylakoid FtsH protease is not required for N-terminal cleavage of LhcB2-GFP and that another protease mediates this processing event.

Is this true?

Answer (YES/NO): NO